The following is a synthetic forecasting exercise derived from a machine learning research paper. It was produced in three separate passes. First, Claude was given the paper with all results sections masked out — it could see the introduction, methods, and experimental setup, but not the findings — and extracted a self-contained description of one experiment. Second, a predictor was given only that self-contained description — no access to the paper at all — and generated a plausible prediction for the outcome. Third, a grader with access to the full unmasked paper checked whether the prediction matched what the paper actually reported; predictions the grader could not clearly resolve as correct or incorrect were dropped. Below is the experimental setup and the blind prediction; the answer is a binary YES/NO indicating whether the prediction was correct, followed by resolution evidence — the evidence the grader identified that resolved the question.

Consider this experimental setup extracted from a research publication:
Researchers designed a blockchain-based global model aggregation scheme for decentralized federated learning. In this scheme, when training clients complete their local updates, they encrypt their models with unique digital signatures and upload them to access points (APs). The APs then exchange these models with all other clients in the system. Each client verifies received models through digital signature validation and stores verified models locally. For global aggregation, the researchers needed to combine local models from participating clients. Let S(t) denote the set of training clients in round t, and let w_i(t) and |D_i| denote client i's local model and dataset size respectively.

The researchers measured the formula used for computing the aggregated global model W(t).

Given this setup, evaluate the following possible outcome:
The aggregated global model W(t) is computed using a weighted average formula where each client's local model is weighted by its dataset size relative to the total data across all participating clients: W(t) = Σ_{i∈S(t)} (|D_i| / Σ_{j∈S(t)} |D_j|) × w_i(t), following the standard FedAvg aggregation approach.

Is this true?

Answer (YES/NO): YES